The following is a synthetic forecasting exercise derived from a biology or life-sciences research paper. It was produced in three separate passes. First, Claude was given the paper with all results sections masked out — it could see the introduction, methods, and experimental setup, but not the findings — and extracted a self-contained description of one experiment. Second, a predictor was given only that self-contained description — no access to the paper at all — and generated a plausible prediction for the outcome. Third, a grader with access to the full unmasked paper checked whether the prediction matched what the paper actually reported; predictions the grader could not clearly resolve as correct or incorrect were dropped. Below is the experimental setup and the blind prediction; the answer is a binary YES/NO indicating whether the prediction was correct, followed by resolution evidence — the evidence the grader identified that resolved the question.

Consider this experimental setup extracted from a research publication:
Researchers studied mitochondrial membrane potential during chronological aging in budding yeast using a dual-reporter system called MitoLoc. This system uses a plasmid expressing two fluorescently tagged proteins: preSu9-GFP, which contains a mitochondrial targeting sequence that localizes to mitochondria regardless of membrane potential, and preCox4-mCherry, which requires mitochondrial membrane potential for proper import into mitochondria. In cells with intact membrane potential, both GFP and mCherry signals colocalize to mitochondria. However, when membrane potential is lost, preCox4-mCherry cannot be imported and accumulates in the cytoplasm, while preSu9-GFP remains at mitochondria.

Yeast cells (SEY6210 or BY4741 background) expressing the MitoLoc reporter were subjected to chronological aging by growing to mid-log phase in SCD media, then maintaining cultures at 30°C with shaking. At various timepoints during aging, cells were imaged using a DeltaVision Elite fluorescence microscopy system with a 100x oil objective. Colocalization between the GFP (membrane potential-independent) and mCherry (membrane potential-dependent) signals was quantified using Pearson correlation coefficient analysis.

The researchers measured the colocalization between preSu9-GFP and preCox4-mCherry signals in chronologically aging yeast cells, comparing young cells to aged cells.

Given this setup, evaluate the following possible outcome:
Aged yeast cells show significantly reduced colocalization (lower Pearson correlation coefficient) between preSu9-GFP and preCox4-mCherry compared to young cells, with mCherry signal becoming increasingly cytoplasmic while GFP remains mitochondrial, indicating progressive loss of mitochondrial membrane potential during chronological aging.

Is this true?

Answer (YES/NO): YES